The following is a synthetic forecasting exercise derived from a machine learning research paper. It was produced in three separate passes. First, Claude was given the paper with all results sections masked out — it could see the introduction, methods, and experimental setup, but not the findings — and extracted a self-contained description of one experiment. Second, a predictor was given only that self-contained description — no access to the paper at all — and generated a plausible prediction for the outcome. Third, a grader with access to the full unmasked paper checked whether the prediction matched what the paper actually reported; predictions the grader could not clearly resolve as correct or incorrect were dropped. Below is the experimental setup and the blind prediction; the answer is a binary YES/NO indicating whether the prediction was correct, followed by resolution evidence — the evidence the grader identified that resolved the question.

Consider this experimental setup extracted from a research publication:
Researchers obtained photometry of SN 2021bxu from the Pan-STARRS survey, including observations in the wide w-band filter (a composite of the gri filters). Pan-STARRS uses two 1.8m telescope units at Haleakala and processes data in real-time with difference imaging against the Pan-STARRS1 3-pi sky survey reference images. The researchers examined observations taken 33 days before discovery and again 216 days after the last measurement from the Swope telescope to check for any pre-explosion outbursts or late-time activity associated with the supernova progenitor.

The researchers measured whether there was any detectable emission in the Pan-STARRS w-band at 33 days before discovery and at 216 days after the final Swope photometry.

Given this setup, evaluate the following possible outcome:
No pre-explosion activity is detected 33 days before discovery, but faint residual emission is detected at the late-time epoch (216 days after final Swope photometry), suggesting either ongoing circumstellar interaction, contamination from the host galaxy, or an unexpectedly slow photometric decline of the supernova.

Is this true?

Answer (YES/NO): NO